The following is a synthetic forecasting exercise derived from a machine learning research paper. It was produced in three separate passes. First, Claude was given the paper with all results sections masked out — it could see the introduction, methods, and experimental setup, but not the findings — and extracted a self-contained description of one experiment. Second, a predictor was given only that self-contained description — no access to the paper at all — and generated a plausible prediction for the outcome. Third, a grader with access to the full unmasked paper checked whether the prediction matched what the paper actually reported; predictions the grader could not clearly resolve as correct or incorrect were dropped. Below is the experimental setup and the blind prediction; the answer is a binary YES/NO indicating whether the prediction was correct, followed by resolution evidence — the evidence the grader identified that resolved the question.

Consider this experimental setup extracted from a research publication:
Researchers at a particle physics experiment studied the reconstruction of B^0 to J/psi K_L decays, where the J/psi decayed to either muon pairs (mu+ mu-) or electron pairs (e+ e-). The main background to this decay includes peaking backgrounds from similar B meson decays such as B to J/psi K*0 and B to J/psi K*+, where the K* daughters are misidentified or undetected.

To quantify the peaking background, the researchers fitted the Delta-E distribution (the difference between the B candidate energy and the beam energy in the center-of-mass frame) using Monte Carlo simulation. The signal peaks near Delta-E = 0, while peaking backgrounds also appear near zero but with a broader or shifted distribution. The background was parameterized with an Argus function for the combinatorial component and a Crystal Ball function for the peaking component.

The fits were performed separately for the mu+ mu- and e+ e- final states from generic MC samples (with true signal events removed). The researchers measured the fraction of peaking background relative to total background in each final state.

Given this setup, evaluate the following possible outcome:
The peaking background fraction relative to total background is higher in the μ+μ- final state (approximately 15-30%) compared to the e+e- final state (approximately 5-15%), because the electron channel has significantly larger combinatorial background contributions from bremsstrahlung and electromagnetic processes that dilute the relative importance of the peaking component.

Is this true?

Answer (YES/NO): NO